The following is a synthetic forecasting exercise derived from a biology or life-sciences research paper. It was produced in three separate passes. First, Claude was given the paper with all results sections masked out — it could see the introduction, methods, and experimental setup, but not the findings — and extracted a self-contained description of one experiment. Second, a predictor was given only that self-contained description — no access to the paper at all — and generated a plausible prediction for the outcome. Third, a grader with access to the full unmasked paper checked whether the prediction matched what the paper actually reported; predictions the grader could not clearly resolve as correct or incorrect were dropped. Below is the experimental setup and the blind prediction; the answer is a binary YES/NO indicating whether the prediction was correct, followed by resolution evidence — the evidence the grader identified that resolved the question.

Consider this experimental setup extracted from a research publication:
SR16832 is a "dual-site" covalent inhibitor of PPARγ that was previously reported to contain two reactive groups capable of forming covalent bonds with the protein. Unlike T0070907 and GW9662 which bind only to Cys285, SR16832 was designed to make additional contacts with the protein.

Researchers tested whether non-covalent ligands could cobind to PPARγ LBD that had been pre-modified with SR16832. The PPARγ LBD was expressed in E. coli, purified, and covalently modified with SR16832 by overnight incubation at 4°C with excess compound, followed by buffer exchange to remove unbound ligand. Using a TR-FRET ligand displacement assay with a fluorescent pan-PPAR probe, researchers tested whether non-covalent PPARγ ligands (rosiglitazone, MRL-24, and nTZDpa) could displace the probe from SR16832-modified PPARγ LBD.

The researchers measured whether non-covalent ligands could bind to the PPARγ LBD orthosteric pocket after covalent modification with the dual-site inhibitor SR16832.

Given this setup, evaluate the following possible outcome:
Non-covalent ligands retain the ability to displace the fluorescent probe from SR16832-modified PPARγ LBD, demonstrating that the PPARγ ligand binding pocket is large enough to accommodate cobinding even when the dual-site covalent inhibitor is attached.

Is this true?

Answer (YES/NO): YES